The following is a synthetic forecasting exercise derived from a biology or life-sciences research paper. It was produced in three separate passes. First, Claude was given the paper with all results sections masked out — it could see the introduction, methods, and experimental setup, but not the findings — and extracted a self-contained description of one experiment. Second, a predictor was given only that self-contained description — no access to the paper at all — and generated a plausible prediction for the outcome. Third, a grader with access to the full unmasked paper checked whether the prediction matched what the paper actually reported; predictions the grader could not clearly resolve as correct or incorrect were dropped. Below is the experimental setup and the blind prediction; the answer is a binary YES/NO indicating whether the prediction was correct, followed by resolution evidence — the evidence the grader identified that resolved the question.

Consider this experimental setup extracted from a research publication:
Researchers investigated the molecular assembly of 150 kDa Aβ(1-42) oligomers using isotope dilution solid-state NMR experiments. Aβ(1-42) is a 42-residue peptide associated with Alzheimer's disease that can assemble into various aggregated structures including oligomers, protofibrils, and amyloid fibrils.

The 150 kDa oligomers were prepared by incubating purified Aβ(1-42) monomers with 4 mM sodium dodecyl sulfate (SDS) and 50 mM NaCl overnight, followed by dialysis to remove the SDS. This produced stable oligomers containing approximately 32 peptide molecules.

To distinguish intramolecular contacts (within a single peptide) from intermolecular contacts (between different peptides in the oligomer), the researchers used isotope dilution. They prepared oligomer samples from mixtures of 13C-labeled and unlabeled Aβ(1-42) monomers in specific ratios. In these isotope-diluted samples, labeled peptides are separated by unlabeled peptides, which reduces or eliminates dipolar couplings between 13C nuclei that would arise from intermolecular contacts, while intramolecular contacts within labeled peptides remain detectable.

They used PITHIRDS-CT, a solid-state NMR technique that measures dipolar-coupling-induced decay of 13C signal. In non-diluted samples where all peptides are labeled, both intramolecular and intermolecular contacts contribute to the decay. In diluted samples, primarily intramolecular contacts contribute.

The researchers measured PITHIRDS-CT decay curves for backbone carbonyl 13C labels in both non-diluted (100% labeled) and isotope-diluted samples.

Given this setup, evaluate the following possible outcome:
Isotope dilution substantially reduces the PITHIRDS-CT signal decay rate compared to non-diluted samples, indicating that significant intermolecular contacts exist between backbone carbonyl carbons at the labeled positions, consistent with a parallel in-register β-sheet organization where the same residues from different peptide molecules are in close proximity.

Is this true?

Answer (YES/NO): NO